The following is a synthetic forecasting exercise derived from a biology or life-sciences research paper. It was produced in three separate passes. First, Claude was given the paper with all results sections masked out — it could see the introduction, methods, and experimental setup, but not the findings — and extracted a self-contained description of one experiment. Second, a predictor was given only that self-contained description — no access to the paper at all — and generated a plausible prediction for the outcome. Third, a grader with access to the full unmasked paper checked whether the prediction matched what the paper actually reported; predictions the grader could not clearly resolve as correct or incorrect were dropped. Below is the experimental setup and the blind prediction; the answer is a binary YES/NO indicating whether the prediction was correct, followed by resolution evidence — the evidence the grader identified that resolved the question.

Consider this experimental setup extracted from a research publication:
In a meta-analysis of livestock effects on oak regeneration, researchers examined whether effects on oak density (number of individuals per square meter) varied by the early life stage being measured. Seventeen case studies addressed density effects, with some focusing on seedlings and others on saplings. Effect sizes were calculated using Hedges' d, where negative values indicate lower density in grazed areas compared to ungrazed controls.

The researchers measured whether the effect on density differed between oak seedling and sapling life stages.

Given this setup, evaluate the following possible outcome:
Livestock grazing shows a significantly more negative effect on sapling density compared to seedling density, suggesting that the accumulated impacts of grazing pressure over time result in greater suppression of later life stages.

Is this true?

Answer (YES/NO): NO